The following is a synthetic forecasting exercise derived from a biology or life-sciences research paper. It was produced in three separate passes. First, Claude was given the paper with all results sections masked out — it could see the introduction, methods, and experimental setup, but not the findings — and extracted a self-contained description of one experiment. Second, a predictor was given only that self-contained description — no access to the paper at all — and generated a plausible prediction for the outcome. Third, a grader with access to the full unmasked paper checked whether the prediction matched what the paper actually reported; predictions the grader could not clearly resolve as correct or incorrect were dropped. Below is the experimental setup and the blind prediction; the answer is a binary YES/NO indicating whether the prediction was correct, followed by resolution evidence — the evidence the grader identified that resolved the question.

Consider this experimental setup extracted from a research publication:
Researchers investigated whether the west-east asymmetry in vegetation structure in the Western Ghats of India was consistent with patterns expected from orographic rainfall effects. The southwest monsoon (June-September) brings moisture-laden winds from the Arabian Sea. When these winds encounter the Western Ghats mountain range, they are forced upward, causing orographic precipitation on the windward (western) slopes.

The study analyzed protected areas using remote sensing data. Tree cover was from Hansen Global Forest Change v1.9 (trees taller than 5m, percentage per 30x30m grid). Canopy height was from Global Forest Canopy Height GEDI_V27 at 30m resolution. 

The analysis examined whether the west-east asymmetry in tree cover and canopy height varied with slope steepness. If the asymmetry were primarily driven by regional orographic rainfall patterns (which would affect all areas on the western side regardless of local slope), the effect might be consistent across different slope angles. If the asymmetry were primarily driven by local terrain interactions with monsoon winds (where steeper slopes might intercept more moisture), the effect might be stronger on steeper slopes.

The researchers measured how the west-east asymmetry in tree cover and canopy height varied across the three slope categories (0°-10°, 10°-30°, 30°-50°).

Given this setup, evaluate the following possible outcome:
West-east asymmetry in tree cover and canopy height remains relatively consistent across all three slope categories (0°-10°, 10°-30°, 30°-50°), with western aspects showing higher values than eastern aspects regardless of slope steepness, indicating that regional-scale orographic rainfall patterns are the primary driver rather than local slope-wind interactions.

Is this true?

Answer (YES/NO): NO